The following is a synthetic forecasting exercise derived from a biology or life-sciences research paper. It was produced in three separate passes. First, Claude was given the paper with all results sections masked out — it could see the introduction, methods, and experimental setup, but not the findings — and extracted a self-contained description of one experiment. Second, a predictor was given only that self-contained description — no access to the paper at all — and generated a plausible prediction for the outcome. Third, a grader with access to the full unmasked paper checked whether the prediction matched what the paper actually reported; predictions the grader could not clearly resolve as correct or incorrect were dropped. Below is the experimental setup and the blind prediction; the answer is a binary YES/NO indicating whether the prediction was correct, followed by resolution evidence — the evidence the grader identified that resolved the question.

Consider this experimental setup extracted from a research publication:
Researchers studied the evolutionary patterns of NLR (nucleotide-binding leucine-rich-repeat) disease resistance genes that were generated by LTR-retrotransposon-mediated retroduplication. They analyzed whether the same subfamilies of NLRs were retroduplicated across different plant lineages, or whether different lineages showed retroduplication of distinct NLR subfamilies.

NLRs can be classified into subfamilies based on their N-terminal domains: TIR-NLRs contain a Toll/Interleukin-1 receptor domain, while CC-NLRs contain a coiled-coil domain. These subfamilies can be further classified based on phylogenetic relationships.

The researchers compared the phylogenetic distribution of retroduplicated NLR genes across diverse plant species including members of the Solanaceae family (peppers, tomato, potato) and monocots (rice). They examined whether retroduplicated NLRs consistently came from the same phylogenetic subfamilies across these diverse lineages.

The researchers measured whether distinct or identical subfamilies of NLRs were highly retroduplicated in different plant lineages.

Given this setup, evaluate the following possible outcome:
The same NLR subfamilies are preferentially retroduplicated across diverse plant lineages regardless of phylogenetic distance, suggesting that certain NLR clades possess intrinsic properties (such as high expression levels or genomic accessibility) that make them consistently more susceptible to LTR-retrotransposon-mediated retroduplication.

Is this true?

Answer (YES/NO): NO